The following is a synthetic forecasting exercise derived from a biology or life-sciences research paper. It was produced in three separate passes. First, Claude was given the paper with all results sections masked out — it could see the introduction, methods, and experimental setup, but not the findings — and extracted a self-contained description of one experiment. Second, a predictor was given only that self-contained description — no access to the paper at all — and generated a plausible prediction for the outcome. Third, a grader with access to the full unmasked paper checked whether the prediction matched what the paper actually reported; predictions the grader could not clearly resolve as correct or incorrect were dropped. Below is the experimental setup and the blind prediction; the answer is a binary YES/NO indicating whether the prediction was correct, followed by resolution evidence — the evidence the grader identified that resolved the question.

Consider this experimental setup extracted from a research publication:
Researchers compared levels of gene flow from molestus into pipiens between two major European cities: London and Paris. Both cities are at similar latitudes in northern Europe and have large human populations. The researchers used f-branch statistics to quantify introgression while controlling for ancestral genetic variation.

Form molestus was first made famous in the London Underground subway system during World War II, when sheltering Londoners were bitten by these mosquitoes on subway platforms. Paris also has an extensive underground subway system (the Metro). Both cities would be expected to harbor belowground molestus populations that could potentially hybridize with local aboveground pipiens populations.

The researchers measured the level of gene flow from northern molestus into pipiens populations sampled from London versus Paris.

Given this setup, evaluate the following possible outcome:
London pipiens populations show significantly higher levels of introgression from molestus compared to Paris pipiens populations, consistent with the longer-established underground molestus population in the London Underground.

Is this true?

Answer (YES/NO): NO